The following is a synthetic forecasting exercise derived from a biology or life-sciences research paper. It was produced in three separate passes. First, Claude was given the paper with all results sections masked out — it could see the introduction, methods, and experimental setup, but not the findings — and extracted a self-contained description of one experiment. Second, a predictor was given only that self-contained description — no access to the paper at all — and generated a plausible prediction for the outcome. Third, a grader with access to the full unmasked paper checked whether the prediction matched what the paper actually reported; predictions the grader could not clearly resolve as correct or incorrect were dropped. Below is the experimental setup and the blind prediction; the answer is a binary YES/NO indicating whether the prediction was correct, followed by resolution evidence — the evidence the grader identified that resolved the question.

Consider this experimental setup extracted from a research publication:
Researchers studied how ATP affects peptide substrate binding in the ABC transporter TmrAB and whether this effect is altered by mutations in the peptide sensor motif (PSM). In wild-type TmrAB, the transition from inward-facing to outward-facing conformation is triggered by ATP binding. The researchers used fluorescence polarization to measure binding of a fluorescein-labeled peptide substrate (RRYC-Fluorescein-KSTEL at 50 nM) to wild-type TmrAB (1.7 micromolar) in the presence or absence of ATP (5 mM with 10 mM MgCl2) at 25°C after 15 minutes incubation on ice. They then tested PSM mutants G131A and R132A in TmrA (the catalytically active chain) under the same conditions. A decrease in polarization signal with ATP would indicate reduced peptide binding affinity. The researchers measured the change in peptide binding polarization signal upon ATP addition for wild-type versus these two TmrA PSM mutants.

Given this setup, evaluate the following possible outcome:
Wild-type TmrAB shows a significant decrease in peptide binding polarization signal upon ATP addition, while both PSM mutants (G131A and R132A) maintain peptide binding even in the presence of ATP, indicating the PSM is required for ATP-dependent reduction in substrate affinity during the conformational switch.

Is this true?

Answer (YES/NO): NO